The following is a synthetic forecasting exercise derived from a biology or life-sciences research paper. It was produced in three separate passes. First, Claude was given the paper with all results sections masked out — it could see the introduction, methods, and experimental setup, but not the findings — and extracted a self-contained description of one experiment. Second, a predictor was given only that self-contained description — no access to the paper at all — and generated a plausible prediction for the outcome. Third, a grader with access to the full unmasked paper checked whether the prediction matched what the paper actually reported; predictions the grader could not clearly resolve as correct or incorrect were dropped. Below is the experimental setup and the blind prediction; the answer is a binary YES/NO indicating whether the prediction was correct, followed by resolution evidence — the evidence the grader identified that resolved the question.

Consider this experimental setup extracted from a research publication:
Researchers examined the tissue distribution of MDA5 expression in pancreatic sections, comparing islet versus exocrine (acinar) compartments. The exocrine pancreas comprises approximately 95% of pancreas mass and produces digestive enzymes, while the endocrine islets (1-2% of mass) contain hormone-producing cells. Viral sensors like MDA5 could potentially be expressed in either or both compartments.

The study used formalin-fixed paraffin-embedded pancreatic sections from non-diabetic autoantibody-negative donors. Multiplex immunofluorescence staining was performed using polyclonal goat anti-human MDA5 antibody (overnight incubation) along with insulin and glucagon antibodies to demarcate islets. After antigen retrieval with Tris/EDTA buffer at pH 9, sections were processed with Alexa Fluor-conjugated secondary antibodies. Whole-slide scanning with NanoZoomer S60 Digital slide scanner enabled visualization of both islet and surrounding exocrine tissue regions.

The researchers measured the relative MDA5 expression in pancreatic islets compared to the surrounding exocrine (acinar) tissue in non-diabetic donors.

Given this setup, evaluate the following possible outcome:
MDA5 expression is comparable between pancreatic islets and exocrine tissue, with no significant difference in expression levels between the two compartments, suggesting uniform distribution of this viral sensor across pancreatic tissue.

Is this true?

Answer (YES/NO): NO